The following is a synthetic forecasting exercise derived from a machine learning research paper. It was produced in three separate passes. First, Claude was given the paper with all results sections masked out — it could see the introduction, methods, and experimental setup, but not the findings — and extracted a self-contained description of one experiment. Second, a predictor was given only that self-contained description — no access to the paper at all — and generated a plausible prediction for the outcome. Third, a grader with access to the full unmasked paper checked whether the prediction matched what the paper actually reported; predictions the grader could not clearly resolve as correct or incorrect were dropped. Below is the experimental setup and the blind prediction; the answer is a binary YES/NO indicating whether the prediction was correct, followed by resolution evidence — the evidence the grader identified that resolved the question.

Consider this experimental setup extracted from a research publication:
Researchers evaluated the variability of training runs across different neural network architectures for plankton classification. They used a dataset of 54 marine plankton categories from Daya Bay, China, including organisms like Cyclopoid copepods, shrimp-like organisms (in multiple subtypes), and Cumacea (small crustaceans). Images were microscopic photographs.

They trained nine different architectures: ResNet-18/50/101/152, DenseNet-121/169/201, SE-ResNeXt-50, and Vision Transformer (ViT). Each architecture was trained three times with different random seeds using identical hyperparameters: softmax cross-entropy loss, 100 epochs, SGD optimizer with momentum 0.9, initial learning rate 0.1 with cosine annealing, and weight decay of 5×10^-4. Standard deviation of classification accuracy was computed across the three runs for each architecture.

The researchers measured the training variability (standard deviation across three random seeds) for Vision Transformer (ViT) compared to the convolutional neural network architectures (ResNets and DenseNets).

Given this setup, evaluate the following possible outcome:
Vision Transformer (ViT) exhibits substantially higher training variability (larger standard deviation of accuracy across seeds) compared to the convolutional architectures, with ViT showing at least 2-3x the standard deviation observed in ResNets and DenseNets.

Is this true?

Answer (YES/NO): NO